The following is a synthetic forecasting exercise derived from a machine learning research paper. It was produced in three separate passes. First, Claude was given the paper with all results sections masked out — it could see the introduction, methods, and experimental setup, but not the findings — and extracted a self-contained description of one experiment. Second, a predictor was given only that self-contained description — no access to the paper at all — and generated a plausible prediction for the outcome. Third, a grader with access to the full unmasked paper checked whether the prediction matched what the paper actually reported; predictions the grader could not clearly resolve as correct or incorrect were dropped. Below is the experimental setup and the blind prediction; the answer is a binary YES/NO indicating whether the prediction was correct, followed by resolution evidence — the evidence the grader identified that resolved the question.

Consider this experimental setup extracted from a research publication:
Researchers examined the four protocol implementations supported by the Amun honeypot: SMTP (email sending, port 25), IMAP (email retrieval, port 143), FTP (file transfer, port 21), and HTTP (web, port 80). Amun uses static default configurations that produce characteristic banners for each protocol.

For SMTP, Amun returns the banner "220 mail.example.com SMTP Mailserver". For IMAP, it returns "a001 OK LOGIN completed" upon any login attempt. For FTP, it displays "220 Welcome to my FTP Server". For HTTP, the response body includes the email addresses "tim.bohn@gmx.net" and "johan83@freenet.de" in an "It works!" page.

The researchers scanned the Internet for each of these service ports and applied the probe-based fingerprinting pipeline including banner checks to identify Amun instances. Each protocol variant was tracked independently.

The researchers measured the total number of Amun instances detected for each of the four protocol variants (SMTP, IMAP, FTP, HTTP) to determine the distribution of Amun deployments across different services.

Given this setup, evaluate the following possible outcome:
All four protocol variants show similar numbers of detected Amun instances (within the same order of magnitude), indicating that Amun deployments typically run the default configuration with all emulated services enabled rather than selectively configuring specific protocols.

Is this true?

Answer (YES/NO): YES